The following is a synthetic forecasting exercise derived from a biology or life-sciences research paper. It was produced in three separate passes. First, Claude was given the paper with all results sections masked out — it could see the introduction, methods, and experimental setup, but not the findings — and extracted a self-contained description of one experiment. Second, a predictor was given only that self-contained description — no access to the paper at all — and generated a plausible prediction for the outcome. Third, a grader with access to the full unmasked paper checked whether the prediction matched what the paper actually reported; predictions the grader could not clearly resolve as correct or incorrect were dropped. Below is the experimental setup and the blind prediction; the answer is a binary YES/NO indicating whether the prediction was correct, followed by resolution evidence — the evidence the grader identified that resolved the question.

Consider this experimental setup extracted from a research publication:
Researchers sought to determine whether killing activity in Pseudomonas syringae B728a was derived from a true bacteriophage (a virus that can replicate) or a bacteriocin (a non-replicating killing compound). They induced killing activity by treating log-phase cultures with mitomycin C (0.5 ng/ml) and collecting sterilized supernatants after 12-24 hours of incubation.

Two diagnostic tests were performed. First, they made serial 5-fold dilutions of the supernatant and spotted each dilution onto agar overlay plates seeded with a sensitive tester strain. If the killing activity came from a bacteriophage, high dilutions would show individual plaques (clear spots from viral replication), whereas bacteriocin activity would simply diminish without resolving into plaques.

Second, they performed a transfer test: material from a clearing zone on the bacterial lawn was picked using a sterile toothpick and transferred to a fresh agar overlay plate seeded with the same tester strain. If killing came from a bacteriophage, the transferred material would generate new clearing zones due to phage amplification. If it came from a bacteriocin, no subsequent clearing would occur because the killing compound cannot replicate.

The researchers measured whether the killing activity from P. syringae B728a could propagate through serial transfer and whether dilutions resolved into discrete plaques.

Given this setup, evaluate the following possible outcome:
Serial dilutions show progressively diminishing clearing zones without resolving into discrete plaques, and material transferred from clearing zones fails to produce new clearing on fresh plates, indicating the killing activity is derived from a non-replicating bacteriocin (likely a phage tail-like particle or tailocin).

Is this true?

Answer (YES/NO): YES